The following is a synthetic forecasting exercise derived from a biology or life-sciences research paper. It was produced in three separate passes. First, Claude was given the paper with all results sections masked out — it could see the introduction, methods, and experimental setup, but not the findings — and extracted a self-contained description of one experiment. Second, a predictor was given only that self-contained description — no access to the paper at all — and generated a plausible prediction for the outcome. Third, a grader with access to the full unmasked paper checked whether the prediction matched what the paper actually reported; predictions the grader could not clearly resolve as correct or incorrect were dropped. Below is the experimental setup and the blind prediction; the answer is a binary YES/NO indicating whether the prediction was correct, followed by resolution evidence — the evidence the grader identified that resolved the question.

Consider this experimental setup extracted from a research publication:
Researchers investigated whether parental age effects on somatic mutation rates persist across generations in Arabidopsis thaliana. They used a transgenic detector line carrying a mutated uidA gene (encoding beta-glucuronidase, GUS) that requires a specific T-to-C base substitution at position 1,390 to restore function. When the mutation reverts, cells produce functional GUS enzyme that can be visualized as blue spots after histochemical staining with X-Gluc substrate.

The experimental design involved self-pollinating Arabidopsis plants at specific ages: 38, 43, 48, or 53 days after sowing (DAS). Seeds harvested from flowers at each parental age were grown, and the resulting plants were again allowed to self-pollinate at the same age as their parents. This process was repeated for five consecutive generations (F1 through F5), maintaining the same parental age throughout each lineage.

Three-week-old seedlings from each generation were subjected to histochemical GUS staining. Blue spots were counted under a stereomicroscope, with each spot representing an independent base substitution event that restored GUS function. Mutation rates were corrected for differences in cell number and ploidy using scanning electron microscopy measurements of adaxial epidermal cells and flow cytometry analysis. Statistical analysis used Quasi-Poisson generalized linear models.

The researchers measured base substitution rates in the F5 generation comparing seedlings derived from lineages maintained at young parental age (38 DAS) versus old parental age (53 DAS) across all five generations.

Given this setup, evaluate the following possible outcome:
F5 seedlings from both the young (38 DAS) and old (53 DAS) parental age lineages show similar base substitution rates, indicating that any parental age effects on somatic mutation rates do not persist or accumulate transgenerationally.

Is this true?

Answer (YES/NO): NO